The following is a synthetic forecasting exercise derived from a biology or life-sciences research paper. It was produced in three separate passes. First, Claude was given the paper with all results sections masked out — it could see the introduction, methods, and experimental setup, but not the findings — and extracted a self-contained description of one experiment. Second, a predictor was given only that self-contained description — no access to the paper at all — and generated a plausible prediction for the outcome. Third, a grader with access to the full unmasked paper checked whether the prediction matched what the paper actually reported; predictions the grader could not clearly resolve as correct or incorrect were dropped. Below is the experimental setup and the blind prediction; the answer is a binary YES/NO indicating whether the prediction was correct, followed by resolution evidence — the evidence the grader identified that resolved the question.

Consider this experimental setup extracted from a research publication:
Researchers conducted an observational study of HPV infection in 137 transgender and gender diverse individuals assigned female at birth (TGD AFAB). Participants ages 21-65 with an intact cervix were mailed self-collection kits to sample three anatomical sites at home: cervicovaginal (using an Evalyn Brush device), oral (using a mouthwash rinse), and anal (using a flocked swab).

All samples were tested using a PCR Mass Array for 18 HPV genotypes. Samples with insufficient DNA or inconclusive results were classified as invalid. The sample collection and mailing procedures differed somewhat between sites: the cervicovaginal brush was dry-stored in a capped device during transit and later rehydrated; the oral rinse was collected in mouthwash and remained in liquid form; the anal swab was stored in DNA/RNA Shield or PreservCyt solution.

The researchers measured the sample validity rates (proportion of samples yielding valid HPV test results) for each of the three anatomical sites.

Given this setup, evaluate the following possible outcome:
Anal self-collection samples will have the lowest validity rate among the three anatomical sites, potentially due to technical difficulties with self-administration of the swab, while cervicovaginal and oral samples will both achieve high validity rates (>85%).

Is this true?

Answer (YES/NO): NO